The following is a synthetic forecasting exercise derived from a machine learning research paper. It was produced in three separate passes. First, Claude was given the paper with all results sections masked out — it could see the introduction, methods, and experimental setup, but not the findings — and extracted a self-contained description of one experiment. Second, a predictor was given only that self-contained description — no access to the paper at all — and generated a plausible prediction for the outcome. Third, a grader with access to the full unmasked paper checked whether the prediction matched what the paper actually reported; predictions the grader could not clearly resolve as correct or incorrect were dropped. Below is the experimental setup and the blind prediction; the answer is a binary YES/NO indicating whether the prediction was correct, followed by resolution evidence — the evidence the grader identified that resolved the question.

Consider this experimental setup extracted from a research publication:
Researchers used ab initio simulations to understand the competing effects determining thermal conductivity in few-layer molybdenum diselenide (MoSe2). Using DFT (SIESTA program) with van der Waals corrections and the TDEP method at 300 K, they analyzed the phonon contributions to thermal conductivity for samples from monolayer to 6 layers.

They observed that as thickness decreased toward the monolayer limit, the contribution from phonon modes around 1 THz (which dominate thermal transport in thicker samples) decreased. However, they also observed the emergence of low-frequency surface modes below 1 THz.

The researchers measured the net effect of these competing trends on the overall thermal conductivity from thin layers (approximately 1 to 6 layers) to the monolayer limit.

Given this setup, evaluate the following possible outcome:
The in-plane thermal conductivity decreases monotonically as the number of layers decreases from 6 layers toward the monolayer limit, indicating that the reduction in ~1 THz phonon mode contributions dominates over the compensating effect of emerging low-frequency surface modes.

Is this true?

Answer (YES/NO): NO